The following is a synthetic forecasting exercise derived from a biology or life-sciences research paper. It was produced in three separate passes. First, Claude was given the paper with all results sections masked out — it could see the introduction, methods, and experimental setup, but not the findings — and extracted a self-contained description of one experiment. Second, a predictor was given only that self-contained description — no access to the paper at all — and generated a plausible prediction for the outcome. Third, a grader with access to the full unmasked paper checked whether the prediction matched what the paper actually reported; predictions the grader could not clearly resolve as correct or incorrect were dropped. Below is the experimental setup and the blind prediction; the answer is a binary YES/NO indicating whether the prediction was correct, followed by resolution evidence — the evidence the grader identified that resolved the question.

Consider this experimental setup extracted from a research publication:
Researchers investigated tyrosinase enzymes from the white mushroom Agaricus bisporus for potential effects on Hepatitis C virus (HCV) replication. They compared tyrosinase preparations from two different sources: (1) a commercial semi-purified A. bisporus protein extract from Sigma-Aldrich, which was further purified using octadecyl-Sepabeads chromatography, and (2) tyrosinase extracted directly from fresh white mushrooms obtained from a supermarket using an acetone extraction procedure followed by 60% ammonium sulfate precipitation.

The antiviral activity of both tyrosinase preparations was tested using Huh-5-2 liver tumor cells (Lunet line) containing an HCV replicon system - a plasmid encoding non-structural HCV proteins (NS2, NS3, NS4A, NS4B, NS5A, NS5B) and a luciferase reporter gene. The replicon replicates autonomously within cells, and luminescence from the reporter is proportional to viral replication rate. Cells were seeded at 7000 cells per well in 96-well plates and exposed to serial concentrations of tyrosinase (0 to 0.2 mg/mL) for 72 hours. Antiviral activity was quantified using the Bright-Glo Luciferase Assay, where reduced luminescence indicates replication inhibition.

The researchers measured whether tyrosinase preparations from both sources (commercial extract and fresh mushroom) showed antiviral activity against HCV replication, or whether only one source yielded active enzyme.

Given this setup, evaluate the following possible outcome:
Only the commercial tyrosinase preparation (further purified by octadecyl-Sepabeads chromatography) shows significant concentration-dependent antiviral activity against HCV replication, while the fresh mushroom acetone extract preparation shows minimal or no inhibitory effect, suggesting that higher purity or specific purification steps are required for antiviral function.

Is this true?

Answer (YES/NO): NO